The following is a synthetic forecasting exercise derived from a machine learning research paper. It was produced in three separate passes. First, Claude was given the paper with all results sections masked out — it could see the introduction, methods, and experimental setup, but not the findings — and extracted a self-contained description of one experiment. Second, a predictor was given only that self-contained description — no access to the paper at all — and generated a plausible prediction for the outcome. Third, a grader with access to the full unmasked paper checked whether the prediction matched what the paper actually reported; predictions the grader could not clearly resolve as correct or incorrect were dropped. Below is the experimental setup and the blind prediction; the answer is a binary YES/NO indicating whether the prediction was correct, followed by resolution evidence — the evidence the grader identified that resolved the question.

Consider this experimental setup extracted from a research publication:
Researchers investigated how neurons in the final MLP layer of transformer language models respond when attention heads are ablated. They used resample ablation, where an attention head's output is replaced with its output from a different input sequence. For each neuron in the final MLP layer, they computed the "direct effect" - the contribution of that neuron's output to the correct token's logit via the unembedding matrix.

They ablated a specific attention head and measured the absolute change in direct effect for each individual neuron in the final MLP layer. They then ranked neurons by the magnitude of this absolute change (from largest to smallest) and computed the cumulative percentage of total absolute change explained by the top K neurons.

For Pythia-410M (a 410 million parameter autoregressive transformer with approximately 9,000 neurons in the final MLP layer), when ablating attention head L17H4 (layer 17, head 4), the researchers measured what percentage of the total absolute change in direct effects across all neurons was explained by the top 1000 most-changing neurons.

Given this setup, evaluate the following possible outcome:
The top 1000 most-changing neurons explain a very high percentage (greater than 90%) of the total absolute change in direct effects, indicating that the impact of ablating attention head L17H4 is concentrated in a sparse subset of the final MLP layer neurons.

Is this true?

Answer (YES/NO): NO